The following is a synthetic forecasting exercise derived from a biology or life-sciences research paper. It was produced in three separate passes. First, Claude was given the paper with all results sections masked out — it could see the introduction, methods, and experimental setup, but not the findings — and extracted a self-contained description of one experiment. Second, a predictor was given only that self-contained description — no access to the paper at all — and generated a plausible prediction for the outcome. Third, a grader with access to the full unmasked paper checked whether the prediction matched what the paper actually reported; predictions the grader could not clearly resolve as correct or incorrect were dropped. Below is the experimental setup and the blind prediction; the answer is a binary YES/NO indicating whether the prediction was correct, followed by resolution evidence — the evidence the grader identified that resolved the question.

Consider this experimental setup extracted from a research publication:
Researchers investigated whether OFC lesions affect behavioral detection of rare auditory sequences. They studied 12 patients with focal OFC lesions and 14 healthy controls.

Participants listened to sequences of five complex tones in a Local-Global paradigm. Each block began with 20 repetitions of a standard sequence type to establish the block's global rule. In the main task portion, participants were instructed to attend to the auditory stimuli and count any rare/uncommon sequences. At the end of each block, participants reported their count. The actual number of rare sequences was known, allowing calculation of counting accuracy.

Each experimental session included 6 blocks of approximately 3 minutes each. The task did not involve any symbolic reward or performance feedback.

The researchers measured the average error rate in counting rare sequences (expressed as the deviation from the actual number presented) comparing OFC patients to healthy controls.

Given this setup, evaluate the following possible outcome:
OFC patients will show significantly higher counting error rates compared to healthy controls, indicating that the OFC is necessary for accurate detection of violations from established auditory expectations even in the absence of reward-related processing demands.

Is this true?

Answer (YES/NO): NO